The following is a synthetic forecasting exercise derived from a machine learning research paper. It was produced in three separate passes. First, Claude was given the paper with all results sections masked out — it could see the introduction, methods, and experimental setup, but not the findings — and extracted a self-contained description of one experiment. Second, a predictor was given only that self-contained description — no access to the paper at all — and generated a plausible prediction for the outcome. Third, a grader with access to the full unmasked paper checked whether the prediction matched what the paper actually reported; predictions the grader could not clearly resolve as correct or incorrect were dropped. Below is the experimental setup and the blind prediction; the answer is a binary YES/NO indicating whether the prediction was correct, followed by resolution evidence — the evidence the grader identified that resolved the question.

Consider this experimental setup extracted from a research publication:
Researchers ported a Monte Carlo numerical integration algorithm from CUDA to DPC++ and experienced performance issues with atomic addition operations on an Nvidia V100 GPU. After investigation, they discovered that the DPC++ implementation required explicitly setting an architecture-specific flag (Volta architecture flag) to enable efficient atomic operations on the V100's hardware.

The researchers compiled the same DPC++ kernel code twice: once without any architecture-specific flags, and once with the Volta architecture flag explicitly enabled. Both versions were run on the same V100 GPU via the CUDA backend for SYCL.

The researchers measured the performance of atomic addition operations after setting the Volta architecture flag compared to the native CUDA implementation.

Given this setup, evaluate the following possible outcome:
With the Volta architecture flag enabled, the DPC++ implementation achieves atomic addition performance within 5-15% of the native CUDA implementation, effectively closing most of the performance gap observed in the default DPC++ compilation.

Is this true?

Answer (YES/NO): NO